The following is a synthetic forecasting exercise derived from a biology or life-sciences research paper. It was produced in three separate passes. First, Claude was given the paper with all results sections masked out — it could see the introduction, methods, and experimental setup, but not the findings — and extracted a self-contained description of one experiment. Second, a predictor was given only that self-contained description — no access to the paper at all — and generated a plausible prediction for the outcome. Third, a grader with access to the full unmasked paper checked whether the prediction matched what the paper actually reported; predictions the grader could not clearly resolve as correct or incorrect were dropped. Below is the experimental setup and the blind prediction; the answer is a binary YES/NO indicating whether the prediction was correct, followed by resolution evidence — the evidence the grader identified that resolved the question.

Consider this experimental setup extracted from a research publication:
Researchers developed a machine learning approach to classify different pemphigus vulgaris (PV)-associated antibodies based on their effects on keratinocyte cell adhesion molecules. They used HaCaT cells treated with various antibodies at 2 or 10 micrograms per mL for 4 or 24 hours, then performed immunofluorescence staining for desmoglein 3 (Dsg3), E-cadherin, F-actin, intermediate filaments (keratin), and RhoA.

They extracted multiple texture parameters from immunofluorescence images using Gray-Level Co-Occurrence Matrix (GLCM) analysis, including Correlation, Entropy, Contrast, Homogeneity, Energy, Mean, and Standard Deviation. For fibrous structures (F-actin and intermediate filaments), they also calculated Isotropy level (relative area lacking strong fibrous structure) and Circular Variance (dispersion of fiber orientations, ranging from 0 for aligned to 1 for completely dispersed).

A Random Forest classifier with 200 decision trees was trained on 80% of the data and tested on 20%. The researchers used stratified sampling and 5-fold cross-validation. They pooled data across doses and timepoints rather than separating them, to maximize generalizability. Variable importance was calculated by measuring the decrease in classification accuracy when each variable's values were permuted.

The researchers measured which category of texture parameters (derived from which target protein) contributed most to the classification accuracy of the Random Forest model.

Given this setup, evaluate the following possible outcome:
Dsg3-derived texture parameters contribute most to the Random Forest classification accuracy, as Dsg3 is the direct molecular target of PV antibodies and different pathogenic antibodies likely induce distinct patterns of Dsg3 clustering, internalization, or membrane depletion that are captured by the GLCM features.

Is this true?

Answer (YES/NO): NO